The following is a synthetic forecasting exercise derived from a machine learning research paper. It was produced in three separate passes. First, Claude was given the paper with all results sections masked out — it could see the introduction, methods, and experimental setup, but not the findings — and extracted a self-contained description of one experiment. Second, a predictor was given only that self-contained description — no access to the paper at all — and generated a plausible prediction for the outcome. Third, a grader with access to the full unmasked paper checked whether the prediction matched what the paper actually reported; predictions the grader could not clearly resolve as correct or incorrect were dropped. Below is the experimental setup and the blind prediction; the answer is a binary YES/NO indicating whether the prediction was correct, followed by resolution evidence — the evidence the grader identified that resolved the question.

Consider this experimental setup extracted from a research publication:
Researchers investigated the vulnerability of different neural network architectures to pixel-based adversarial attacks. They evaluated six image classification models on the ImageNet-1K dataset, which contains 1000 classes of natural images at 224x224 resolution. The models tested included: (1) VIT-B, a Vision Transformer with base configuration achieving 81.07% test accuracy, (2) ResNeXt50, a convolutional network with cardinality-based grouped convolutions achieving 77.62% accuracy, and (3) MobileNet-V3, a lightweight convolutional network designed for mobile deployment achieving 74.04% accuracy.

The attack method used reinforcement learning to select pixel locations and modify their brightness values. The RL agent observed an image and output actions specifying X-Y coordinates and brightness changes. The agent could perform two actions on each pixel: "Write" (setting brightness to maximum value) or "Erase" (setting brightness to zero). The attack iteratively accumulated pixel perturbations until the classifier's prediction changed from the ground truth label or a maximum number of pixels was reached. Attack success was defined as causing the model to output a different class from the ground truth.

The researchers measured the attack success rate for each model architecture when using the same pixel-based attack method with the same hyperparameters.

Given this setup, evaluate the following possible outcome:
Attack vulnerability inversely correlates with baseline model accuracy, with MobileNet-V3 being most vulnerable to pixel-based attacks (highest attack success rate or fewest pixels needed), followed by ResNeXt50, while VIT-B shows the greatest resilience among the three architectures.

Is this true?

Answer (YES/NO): NO